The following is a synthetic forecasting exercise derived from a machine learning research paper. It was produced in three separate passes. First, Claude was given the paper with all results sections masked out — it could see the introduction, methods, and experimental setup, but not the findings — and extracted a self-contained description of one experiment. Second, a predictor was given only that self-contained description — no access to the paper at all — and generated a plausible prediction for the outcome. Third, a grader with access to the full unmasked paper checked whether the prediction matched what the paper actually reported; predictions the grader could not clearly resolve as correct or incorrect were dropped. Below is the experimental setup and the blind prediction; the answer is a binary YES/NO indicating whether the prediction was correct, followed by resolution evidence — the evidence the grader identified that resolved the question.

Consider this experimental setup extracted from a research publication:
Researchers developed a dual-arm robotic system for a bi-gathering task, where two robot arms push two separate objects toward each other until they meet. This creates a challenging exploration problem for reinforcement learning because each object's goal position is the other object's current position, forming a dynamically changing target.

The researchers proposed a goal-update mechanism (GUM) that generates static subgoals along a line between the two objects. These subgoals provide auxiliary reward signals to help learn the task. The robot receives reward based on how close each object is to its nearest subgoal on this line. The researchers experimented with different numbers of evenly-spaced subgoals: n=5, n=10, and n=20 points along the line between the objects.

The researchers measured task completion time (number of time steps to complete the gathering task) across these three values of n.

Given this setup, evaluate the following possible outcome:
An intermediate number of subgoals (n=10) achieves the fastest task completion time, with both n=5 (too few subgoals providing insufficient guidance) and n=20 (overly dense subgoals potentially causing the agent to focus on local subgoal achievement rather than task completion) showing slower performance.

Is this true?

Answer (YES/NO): YES